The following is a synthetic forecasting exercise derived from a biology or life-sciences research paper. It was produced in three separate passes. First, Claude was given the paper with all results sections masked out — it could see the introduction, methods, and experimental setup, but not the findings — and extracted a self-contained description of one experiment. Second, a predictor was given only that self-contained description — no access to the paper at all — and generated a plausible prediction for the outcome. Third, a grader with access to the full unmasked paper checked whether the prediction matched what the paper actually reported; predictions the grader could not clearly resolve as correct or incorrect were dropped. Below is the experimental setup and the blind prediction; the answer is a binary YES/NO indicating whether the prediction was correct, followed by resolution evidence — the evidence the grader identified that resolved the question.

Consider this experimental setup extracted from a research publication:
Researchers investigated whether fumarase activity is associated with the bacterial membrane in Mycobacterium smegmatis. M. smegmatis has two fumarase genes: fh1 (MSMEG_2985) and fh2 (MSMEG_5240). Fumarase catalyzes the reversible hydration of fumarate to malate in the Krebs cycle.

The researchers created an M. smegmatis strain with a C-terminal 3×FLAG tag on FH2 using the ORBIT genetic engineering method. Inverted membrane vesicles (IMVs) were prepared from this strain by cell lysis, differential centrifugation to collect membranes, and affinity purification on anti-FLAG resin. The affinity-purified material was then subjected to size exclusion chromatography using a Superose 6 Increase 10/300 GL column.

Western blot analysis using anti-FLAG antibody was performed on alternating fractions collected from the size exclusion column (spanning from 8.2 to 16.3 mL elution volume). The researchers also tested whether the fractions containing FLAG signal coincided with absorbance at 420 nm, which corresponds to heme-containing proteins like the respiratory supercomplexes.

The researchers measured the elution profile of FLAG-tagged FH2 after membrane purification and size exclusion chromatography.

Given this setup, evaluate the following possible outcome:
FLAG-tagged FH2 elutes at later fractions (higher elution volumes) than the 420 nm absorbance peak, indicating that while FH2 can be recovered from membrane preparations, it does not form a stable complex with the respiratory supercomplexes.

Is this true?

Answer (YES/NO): YES